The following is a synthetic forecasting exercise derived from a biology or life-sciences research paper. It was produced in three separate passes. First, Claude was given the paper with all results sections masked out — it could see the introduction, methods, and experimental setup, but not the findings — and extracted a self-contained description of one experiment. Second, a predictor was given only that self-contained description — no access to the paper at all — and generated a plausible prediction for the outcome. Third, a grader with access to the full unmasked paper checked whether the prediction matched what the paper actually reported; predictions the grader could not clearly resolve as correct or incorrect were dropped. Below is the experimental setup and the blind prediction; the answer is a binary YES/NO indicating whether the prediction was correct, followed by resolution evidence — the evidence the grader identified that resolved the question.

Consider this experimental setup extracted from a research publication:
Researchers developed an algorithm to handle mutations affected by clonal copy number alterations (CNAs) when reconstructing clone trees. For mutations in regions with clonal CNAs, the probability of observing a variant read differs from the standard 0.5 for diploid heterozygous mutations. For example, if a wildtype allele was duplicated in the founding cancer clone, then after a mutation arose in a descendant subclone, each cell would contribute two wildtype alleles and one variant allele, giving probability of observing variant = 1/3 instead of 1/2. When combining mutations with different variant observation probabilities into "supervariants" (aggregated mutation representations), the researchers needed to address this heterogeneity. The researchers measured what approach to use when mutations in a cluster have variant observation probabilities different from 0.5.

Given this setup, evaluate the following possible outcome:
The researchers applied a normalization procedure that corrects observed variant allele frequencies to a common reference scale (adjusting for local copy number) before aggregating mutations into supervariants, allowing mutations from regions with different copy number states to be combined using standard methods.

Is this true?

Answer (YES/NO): YES